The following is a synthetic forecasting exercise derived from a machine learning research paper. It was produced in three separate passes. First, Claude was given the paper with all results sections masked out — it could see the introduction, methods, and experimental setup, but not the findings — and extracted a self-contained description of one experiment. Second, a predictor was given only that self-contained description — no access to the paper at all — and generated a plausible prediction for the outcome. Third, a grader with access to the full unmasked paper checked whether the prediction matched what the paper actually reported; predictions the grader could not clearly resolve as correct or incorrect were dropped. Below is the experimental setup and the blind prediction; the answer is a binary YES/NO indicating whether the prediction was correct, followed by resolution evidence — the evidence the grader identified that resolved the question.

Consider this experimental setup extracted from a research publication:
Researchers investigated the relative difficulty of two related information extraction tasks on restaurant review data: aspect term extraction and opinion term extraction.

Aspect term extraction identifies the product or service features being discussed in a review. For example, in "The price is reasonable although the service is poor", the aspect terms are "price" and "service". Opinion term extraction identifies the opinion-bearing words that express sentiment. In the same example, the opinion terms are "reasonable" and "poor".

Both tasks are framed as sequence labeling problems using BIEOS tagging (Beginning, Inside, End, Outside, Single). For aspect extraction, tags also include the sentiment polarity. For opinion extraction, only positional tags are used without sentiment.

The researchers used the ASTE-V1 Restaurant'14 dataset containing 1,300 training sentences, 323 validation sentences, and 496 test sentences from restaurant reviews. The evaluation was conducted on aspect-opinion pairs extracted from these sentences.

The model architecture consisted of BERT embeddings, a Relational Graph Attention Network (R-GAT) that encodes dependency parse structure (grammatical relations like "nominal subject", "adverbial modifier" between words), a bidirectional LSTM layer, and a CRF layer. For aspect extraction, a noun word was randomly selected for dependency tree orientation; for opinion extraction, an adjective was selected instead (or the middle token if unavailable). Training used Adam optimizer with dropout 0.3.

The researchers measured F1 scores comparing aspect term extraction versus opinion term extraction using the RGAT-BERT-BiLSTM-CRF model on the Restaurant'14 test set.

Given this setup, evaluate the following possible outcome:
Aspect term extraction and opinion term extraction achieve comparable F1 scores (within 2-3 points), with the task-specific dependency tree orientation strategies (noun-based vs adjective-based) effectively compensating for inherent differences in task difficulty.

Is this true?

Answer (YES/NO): NO